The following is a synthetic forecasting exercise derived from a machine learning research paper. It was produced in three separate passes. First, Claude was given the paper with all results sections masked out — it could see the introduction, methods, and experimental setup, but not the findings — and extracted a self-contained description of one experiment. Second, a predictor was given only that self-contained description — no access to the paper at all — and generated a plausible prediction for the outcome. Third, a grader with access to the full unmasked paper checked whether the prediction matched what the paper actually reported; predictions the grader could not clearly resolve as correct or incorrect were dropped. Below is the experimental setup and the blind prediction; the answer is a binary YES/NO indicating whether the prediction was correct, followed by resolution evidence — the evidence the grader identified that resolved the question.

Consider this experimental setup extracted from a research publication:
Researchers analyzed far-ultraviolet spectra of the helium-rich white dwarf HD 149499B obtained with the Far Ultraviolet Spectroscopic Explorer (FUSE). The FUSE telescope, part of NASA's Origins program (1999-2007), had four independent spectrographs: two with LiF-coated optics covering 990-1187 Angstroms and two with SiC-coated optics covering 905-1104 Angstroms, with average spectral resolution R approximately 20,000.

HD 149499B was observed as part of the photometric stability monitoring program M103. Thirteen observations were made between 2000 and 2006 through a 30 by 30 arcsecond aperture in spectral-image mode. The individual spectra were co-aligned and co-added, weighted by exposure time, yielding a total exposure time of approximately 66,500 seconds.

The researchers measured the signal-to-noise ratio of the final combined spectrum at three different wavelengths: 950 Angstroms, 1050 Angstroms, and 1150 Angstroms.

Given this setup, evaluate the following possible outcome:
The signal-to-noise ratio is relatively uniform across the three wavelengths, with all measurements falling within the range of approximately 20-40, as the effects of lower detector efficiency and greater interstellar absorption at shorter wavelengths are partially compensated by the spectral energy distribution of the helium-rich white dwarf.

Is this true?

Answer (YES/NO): NO